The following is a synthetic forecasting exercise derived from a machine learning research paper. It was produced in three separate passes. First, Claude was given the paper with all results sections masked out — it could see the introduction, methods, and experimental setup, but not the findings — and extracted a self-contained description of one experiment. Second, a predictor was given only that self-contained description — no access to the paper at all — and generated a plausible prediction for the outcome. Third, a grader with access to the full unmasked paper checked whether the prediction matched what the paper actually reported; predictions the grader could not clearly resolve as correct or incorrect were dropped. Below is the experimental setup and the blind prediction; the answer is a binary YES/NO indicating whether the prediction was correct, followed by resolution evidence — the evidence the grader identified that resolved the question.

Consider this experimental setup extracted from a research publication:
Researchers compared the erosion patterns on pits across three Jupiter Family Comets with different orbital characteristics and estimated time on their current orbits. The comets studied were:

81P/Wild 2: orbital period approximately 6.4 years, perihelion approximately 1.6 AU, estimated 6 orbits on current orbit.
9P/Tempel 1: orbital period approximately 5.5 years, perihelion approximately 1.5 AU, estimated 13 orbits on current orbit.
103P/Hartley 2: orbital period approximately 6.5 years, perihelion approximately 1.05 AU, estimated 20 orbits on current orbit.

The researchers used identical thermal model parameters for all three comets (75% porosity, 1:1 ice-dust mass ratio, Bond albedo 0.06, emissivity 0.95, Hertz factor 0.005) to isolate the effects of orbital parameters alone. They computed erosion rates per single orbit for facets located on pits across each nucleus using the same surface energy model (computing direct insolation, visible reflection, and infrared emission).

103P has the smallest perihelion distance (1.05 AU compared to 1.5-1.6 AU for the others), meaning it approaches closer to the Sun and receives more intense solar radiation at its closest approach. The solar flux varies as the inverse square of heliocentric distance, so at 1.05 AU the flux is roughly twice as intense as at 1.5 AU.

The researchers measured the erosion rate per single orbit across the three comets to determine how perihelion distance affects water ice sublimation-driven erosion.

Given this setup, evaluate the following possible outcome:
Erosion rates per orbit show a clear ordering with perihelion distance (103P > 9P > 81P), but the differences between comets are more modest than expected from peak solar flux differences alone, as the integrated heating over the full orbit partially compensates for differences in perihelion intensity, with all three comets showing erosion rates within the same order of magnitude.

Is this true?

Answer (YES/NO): NO